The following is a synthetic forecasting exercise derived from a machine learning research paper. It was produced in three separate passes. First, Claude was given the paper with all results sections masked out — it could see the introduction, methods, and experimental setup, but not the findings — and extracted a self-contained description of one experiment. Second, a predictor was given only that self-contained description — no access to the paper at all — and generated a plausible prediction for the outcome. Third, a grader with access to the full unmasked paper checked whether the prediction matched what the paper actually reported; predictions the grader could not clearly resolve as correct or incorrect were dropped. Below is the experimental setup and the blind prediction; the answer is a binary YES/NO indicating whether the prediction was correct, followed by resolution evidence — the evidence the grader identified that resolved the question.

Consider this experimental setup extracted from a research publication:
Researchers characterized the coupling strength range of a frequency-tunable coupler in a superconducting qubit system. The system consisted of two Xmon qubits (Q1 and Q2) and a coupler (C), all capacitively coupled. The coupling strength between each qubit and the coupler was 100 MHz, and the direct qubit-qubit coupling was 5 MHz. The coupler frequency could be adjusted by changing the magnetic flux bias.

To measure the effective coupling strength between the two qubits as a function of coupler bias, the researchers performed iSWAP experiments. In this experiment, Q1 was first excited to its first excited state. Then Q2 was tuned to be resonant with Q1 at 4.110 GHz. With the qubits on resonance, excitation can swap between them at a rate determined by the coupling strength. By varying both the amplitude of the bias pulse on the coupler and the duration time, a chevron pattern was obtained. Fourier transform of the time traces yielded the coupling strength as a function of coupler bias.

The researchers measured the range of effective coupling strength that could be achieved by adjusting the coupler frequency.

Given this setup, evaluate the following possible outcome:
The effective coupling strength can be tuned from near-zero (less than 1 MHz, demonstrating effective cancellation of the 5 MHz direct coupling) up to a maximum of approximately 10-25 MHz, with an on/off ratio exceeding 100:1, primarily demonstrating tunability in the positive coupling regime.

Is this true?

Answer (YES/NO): NO